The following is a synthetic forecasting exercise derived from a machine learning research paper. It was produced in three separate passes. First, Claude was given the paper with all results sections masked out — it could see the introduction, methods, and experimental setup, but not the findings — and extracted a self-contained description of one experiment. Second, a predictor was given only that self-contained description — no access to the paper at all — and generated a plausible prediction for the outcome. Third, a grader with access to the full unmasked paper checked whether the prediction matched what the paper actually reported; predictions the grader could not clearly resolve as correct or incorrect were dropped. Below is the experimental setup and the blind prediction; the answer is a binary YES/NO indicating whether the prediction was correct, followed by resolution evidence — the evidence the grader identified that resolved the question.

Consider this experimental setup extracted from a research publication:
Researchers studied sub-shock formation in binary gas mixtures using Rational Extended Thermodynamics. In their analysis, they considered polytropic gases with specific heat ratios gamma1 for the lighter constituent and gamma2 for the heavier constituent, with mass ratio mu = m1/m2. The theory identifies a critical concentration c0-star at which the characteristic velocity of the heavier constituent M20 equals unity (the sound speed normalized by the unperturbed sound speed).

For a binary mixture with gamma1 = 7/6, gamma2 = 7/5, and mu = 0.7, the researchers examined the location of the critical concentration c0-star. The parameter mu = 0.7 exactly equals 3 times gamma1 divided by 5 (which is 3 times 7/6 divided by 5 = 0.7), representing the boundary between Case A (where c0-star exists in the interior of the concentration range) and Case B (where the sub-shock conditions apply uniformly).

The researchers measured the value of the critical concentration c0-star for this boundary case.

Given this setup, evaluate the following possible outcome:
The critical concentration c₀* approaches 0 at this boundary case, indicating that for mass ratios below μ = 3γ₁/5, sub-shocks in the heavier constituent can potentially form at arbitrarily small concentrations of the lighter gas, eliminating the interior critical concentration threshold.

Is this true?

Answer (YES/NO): NO